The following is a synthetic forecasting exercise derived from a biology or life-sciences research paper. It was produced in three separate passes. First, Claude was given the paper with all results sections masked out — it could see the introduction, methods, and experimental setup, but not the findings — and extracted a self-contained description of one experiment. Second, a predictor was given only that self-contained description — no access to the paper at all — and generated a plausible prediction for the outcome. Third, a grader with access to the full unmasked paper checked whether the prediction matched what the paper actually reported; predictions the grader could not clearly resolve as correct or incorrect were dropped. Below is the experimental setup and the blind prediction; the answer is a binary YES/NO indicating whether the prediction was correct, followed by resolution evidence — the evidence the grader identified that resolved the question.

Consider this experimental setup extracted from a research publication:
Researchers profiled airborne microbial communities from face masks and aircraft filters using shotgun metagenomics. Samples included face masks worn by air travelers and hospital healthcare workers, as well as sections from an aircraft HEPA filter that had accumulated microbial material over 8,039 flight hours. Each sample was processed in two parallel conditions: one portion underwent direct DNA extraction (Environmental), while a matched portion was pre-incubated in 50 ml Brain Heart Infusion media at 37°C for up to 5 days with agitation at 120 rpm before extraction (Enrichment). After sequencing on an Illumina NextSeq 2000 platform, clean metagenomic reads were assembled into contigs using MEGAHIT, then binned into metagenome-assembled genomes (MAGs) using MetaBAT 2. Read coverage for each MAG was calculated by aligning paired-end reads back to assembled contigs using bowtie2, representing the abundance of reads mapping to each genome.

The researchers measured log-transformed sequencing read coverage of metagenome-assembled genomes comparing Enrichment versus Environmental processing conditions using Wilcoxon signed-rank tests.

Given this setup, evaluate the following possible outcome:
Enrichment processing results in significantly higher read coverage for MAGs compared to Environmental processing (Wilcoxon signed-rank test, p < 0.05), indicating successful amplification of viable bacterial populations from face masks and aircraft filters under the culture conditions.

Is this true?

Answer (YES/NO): NO